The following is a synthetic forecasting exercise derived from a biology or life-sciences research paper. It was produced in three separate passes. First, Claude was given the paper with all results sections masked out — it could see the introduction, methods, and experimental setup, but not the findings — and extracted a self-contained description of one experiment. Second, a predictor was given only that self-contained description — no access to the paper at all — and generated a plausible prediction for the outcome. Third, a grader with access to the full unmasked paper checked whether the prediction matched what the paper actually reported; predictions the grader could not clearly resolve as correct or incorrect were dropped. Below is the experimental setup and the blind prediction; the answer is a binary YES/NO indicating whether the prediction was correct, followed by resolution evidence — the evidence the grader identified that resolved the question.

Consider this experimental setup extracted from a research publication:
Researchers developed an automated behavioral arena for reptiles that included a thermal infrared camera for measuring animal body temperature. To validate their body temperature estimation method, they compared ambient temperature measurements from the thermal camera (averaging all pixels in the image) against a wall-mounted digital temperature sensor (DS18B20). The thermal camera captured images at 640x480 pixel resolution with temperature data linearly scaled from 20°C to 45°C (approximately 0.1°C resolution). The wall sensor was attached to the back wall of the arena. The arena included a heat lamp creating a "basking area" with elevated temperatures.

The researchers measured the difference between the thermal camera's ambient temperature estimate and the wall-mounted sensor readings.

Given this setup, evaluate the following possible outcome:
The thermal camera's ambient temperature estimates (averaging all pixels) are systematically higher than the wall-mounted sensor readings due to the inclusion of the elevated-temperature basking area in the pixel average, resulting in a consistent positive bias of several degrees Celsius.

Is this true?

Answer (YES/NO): NO